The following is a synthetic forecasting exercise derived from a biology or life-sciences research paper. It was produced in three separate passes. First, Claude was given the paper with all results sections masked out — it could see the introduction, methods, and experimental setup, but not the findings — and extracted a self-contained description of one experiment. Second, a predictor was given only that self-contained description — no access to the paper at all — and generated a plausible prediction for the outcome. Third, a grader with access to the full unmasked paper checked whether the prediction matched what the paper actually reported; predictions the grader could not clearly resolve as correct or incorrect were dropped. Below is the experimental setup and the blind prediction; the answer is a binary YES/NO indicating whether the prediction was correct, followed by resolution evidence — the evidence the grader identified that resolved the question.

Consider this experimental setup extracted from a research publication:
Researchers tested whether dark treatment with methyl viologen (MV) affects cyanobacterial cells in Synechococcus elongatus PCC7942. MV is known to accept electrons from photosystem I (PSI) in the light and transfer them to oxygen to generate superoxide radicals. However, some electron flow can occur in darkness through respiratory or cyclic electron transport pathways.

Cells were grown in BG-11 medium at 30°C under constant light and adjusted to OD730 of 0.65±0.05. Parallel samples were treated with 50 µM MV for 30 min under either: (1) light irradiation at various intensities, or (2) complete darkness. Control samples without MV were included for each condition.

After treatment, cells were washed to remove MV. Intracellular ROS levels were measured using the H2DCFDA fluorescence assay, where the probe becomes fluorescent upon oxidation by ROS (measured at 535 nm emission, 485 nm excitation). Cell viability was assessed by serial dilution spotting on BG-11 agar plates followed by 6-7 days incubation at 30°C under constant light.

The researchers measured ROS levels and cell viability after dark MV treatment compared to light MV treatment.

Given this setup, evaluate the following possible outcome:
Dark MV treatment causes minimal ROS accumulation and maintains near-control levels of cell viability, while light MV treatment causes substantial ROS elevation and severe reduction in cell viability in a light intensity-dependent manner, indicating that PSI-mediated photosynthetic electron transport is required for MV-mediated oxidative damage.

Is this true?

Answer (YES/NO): YES